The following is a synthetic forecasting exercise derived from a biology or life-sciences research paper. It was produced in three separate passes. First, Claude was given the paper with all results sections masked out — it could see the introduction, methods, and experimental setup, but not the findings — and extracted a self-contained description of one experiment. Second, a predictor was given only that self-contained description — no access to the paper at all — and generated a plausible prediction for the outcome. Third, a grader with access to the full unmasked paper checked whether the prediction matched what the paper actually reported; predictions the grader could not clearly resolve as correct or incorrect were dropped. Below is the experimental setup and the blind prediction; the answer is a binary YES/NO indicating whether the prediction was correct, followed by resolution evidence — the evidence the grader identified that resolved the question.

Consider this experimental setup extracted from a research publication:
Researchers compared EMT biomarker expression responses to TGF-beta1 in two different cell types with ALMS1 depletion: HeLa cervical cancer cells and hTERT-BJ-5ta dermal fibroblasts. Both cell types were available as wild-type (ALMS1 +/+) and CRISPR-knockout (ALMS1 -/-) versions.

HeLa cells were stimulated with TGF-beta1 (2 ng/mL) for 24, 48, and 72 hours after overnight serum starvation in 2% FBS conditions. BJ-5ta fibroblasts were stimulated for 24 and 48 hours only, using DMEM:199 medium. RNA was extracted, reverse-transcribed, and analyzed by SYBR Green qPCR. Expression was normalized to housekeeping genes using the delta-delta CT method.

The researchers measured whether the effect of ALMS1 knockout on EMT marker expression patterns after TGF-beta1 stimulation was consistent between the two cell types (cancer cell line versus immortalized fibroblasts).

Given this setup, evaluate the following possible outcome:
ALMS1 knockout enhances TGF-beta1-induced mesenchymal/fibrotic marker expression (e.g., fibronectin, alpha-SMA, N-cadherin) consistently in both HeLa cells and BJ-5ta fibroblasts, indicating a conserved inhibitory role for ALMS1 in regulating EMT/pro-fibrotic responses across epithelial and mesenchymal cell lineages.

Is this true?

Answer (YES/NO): NO